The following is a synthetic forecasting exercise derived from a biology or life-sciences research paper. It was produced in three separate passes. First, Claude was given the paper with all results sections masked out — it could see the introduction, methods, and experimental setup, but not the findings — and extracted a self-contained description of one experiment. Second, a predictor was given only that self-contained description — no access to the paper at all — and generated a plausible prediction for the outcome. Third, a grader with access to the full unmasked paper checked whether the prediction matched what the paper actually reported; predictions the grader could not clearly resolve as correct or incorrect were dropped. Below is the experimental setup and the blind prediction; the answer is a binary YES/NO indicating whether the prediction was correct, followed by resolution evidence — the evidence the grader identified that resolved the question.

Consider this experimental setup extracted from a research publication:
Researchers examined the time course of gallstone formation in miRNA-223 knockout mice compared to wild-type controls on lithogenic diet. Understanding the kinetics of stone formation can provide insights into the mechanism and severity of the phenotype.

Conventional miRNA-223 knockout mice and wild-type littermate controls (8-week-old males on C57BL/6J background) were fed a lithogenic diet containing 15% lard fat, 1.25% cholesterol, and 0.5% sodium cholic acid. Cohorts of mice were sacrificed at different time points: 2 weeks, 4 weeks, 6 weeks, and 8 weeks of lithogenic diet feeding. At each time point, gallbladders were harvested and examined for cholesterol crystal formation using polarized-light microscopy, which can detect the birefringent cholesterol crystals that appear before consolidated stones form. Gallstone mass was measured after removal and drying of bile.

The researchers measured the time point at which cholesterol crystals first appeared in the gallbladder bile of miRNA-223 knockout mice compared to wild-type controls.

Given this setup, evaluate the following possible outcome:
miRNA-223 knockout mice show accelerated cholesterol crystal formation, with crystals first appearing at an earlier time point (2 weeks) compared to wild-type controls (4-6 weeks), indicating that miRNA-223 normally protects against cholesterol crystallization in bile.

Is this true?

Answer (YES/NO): NO